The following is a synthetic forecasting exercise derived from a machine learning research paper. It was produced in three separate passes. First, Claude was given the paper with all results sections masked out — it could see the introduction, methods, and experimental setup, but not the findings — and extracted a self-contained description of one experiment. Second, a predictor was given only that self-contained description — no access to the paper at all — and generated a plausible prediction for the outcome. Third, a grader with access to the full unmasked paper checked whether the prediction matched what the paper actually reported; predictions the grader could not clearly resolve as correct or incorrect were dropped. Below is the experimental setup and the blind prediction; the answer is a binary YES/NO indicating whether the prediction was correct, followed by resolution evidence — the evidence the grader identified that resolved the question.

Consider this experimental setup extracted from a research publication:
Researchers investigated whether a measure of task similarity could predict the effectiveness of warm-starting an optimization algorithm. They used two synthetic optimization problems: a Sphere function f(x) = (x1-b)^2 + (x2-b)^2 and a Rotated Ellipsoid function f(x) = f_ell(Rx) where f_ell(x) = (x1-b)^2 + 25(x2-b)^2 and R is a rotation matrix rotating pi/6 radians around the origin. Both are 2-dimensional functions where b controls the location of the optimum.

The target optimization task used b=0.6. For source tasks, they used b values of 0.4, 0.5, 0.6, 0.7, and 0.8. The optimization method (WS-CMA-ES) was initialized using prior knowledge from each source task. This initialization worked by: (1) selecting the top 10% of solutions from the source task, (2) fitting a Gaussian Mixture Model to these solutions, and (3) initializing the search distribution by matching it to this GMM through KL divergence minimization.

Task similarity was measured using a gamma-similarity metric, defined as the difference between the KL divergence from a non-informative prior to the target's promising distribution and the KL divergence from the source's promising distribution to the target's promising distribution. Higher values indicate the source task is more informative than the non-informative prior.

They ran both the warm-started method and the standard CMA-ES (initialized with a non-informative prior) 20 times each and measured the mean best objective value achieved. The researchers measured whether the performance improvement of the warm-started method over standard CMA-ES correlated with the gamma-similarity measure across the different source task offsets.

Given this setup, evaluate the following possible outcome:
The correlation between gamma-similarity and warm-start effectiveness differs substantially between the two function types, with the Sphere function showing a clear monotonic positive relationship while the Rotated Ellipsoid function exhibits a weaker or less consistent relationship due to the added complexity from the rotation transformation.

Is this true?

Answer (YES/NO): NO